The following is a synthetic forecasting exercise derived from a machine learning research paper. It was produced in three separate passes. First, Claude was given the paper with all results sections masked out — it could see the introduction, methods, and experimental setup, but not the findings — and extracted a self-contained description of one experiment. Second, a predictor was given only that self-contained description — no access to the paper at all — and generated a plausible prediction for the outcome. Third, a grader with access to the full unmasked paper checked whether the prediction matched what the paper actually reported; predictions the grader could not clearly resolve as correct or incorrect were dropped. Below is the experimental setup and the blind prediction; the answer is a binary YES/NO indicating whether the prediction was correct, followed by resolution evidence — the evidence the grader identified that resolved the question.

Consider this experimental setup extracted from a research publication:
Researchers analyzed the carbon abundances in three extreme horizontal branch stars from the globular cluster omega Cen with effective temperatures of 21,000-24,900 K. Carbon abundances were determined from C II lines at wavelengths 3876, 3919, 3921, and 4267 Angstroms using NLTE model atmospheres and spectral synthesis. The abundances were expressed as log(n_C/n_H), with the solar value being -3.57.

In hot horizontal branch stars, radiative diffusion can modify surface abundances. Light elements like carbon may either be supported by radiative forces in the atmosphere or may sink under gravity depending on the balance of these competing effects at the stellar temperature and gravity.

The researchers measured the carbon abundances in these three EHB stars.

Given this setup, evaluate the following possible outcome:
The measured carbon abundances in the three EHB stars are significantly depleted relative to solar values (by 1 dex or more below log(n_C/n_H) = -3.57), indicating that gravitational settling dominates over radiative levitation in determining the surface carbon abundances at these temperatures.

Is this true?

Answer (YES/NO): NO